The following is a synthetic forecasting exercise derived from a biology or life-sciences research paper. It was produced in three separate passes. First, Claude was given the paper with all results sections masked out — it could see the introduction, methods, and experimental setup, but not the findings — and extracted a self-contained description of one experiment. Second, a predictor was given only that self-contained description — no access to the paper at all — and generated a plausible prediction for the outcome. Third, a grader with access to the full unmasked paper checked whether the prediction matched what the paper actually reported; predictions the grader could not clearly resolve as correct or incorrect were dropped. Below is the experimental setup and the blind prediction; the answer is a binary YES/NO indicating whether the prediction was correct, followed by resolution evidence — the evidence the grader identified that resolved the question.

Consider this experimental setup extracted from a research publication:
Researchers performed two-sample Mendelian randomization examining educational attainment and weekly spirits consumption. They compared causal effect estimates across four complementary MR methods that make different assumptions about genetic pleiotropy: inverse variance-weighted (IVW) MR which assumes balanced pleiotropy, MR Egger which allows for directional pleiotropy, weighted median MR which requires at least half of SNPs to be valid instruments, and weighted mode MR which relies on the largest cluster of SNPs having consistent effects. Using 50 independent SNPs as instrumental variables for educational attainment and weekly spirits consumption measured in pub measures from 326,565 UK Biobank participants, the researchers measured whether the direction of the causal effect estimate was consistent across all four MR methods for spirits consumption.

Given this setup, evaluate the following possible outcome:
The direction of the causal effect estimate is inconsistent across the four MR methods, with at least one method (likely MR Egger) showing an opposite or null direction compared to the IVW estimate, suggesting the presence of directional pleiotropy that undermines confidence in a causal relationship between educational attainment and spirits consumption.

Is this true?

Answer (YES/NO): NO